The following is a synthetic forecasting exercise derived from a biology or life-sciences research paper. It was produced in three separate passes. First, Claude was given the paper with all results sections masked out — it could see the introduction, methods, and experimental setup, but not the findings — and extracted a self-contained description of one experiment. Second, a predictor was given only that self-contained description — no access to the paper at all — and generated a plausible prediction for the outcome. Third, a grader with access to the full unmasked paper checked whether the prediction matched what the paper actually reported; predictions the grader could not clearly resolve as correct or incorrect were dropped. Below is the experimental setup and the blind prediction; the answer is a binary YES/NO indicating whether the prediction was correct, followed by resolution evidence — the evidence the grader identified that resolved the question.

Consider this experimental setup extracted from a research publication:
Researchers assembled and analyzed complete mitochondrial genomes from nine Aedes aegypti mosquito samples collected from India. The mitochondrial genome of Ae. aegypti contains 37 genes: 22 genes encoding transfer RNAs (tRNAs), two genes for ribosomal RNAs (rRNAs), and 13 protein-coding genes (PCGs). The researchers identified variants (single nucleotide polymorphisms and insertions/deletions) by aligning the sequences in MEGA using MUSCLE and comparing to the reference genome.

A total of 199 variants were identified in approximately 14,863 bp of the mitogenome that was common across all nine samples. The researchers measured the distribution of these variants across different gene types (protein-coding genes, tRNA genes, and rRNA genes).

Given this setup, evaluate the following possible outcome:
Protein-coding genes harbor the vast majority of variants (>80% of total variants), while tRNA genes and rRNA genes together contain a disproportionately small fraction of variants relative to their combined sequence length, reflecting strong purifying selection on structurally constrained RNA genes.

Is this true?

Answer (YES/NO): YES